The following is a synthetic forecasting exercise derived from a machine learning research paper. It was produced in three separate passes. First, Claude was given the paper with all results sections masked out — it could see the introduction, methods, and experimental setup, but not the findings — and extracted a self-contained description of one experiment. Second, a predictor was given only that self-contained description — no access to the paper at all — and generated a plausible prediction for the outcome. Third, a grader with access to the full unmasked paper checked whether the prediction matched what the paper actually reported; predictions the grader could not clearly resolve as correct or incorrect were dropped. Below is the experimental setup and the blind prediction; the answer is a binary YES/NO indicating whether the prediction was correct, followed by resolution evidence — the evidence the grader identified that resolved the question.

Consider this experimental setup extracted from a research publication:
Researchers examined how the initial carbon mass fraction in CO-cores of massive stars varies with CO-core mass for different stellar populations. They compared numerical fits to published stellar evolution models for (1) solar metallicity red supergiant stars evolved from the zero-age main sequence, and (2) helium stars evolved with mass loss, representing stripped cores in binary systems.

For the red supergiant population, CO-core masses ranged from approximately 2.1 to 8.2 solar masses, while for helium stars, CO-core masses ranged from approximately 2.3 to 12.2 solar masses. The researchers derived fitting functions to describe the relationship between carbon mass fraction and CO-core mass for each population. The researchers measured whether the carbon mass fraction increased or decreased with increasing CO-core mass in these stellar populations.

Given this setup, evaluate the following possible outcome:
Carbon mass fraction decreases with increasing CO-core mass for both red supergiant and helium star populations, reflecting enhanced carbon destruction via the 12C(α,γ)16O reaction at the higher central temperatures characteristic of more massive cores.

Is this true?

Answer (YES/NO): YES